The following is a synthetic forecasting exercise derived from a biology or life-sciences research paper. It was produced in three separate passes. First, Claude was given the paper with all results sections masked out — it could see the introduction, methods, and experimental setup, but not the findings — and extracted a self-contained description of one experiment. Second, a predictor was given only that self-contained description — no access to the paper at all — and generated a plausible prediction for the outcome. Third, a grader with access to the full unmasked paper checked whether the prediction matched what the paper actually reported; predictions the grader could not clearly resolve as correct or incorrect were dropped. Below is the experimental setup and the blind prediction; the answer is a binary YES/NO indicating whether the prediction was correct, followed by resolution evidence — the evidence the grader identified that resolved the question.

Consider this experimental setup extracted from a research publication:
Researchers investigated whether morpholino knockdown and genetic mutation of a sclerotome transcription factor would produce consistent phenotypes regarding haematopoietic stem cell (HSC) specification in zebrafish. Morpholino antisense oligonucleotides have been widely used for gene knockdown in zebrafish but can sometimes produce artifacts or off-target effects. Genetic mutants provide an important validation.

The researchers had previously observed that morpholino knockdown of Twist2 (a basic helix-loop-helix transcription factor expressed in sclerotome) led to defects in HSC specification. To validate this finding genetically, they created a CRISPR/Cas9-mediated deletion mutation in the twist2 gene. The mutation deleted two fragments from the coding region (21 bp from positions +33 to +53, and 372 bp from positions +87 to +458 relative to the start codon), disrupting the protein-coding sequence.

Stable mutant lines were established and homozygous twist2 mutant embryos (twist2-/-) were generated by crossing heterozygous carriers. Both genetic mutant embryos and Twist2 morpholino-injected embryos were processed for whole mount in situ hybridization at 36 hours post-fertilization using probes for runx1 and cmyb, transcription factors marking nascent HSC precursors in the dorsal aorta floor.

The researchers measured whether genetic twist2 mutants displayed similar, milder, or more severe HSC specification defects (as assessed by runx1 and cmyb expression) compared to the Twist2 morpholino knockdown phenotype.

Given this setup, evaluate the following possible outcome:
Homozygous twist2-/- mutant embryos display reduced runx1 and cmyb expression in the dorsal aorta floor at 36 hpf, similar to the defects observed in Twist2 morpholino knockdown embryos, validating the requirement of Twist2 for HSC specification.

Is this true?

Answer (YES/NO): NO